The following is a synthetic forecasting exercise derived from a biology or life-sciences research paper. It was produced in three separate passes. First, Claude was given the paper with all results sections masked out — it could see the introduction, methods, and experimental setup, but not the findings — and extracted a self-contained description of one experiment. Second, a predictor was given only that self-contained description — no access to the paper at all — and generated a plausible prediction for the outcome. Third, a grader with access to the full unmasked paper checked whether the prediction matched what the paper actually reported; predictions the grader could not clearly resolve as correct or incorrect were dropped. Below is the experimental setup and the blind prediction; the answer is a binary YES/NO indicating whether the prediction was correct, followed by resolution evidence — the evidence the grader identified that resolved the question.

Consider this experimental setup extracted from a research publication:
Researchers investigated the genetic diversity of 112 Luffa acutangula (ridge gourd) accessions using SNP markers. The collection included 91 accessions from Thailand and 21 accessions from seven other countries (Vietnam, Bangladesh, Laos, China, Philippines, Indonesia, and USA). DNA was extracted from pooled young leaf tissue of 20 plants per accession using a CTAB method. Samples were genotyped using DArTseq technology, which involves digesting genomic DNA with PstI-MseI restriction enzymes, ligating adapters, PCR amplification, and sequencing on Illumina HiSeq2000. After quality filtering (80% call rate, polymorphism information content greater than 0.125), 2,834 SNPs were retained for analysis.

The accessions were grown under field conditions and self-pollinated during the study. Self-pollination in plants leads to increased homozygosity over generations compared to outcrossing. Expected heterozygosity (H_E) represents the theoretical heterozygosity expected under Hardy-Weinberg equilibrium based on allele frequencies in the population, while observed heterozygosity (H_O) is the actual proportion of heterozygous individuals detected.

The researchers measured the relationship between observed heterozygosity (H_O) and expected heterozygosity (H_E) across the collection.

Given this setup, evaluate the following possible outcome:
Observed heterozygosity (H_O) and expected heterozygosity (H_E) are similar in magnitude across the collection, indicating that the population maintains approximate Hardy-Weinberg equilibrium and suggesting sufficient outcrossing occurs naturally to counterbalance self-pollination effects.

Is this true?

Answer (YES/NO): NO